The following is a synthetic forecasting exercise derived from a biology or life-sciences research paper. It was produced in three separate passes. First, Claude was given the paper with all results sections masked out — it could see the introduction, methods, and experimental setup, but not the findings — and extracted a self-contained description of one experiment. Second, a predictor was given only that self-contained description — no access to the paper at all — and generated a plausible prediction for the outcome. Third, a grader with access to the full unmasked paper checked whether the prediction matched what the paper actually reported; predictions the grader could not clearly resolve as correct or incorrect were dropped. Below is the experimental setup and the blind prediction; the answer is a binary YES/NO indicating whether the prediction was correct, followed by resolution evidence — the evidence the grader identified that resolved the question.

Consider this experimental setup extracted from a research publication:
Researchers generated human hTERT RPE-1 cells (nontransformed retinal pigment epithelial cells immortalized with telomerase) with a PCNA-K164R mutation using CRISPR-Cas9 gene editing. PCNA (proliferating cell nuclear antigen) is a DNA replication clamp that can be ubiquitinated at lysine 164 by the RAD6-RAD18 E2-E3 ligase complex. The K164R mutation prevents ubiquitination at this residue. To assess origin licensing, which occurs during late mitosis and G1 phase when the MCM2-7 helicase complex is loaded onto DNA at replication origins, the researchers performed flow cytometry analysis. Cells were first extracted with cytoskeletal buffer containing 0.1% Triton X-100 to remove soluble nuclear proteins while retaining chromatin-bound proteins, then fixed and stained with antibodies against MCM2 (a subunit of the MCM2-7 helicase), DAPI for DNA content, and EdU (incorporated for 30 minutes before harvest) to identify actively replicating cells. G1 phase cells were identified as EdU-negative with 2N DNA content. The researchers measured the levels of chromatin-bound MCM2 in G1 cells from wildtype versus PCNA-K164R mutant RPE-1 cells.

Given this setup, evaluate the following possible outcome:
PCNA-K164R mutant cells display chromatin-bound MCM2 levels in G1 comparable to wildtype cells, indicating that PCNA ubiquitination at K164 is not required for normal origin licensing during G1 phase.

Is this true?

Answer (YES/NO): NO